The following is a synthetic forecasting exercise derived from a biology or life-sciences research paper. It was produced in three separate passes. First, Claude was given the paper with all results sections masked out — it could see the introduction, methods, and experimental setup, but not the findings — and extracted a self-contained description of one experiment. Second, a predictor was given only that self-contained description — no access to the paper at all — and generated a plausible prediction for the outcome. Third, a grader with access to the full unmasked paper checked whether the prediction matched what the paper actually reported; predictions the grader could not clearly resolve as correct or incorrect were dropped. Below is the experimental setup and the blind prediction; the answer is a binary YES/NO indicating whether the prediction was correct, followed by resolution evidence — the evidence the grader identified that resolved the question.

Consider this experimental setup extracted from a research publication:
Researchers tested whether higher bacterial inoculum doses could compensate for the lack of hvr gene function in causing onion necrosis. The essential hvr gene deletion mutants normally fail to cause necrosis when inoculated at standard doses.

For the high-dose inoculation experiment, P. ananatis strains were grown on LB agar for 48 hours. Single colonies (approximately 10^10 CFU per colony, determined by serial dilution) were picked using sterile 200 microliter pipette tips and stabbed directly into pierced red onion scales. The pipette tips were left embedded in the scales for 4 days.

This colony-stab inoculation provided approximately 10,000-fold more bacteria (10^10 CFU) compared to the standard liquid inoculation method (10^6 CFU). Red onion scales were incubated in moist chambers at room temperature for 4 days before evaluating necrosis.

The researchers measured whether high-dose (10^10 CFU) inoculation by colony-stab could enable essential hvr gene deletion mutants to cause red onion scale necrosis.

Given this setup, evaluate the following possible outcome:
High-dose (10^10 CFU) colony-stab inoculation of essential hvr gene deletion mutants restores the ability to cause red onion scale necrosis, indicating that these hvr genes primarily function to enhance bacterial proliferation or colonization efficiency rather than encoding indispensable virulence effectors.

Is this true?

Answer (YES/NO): NO